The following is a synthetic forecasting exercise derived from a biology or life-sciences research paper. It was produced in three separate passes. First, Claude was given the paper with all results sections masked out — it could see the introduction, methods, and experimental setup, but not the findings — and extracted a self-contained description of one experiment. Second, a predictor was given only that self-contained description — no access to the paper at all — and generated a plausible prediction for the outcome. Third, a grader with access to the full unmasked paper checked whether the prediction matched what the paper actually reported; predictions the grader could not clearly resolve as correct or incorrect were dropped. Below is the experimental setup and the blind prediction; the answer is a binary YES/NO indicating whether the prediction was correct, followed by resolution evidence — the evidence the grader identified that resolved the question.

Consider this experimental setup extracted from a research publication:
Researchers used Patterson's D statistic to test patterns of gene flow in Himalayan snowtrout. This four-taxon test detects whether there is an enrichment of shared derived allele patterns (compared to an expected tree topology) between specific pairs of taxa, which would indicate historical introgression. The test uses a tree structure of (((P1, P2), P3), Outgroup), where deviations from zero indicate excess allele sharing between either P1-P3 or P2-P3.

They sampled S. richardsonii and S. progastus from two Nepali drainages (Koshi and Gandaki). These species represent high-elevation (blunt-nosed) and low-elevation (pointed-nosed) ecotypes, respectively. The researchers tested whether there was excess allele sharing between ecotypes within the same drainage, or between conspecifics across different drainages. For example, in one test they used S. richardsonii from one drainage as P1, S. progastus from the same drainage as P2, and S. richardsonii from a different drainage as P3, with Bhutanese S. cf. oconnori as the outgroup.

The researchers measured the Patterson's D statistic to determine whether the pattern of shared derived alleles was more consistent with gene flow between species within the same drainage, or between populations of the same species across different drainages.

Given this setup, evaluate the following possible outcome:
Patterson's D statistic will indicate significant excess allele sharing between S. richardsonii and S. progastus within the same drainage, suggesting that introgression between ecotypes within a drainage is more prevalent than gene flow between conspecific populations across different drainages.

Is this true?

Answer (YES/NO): NO